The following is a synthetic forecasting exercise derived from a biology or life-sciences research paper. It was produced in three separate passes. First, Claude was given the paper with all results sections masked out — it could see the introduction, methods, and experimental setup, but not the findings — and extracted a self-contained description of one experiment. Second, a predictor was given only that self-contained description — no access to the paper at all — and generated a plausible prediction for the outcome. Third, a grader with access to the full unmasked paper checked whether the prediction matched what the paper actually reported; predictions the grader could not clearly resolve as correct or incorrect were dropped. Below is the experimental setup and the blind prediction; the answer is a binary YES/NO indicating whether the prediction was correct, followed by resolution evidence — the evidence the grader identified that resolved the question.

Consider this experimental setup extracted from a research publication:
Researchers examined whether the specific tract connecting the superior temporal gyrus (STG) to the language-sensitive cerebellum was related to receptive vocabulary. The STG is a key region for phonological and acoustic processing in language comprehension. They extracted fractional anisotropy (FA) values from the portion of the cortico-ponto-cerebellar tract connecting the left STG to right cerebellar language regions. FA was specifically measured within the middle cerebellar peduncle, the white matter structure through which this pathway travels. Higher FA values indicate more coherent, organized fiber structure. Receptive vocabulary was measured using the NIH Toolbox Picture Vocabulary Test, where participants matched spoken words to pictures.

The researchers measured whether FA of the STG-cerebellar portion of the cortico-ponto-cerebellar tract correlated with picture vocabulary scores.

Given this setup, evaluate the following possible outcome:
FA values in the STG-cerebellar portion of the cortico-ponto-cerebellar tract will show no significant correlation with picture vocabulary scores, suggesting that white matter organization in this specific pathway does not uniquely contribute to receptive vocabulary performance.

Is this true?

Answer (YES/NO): NO